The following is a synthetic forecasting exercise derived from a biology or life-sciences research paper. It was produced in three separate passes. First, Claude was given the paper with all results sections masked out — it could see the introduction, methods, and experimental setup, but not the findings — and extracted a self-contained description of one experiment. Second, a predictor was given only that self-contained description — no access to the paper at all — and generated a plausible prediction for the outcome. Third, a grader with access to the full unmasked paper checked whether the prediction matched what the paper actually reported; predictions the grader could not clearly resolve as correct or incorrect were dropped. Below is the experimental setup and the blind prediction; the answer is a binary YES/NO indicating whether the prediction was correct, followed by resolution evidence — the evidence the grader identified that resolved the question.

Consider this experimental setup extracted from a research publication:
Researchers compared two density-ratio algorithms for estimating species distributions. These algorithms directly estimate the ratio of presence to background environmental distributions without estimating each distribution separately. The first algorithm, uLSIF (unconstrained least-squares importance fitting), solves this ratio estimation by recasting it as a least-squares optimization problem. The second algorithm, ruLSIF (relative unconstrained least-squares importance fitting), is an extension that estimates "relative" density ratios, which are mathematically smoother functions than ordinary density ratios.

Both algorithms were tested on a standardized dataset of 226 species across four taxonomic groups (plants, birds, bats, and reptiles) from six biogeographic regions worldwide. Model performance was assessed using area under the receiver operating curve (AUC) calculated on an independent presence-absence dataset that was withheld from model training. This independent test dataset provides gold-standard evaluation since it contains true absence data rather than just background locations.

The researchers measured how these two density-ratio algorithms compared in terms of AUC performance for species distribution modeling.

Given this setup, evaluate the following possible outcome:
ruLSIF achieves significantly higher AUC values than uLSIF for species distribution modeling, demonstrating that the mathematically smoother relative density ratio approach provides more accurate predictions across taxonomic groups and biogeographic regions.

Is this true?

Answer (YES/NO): YES